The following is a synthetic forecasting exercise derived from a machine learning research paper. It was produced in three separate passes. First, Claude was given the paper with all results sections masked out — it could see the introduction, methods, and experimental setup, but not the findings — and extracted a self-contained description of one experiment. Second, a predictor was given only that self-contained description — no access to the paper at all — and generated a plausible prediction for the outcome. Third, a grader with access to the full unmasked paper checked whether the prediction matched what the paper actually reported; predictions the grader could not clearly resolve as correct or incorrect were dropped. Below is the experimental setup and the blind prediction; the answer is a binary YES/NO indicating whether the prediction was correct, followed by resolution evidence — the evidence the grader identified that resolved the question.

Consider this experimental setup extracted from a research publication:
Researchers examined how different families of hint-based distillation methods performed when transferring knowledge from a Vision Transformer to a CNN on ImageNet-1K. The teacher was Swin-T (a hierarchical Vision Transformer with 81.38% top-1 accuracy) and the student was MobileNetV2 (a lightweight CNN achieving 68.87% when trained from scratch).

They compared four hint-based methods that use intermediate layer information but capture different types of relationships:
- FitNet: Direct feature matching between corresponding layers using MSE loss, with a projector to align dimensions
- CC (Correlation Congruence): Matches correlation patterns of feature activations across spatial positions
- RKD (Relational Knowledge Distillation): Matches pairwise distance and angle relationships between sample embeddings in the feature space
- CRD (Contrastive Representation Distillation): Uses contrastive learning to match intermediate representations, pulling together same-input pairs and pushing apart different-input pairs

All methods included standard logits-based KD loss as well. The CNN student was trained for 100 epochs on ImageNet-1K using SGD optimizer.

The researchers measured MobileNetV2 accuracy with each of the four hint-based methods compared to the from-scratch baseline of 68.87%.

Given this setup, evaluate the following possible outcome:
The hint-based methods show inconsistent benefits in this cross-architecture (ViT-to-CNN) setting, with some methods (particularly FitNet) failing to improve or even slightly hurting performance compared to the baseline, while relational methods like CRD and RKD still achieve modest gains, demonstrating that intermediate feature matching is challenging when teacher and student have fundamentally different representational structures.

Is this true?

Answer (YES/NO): NO